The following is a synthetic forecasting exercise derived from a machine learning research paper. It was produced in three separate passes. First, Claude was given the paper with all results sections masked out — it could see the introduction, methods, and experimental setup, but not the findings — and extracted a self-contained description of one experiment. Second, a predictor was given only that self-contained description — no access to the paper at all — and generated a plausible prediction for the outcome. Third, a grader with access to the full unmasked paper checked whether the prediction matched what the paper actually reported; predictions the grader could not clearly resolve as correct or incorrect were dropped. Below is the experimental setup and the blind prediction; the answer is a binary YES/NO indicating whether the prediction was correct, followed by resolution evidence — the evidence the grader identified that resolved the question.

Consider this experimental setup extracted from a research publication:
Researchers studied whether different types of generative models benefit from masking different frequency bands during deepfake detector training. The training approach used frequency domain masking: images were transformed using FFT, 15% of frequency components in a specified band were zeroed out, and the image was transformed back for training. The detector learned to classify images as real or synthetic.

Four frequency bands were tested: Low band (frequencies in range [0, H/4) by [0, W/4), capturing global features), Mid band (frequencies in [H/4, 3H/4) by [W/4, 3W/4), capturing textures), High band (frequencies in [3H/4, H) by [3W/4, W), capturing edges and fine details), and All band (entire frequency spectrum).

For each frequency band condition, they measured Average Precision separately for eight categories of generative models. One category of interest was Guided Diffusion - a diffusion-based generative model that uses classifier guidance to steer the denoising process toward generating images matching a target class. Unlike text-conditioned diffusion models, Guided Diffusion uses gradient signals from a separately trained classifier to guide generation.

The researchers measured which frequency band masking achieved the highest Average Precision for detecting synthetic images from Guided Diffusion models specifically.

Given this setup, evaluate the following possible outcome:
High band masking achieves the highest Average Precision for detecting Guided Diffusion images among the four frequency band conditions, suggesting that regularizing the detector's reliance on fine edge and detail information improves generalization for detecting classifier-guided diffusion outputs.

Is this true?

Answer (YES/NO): NO